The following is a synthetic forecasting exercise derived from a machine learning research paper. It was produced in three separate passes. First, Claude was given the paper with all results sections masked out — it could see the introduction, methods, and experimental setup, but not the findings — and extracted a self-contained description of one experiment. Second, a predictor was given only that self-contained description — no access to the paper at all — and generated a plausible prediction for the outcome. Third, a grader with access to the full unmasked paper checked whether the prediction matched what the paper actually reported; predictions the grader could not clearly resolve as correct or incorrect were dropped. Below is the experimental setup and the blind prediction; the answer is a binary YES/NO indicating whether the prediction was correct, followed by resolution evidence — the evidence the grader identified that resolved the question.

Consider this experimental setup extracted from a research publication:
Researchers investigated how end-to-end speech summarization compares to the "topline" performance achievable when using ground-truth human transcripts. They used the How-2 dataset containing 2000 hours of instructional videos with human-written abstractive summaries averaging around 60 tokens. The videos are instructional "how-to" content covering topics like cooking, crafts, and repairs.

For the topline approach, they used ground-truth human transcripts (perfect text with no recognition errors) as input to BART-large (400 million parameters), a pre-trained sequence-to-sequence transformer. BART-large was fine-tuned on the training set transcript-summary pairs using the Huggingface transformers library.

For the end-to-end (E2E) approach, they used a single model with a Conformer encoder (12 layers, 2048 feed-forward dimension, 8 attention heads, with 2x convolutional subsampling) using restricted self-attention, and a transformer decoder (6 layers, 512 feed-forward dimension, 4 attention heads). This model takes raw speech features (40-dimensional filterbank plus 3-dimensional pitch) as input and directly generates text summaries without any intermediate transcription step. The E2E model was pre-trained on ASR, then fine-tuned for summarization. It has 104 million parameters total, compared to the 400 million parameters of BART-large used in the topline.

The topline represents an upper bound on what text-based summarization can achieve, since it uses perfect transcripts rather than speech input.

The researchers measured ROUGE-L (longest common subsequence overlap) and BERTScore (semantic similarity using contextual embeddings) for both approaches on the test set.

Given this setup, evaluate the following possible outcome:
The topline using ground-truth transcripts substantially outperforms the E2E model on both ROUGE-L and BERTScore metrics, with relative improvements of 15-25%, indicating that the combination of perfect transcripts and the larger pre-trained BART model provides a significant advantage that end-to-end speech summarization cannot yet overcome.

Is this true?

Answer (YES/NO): NO